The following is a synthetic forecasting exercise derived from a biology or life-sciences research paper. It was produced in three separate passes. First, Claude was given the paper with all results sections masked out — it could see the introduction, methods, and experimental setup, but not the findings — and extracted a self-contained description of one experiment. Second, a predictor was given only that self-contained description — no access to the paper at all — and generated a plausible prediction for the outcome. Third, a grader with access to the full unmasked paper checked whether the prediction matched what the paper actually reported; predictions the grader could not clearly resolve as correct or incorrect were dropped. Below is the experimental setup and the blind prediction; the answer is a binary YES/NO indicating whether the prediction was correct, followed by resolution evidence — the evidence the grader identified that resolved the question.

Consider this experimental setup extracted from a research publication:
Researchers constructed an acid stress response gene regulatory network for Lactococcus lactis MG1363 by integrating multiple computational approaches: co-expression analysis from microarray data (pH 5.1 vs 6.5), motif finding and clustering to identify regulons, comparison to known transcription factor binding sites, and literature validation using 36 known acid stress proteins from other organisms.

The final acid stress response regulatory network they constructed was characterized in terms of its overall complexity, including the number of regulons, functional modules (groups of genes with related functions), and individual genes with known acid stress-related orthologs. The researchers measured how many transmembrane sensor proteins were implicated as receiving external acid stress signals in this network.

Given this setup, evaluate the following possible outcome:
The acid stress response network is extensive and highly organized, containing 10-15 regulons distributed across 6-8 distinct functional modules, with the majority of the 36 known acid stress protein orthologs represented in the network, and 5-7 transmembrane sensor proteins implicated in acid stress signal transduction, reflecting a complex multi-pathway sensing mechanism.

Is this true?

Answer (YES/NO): NO